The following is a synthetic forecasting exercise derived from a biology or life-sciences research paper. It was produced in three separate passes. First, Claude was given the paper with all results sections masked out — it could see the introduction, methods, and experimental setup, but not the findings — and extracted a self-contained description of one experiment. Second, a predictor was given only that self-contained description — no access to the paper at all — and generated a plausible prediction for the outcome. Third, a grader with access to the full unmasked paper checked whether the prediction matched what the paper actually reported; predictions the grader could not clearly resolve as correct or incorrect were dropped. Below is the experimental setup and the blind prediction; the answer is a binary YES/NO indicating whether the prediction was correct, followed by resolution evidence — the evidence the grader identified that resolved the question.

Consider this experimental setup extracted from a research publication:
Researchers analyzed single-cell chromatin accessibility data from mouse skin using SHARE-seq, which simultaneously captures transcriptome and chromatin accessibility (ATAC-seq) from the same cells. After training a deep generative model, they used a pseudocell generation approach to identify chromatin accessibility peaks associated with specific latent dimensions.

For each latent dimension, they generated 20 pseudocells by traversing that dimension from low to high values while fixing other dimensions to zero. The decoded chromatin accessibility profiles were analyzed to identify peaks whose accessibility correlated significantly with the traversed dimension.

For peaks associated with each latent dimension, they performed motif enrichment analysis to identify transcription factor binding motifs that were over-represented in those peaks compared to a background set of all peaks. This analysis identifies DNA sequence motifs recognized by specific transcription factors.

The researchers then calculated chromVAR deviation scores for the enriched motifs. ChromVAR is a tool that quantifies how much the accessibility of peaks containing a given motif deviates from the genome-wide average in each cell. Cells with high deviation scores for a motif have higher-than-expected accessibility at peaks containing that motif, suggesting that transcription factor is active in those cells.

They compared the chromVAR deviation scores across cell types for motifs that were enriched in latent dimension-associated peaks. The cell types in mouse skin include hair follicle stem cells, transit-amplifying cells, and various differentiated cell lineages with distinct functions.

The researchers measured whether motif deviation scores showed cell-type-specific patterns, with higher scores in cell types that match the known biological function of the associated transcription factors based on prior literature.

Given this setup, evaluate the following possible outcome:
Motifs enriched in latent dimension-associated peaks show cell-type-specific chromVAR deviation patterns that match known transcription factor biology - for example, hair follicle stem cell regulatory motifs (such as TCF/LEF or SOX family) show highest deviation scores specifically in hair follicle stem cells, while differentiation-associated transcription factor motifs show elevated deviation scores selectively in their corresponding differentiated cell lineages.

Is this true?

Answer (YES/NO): YES